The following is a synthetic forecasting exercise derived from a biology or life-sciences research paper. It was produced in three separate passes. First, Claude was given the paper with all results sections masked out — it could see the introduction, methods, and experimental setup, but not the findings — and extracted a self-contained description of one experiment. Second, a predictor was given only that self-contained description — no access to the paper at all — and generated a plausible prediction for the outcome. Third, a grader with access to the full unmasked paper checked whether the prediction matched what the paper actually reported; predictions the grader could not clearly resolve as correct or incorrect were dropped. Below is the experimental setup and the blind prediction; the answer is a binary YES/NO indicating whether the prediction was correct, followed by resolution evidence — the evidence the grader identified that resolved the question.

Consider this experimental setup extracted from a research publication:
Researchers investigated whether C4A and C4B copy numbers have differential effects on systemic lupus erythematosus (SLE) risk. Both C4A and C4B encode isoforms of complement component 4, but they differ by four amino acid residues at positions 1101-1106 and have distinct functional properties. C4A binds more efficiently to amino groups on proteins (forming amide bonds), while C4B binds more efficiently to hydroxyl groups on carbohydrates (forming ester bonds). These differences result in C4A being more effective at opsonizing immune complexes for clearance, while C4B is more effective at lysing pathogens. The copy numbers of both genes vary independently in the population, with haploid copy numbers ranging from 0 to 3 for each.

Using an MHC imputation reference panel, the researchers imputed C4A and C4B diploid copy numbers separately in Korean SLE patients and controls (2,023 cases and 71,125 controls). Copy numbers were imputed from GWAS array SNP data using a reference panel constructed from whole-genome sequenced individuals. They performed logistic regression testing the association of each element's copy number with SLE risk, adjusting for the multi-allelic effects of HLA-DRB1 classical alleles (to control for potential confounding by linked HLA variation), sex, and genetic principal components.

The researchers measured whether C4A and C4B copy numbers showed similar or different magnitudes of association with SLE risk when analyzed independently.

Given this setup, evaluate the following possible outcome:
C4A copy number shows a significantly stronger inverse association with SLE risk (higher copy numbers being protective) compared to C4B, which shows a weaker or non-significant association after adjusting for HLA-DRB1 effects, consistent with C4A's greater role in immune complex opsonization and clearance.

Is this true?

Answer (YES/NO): YES